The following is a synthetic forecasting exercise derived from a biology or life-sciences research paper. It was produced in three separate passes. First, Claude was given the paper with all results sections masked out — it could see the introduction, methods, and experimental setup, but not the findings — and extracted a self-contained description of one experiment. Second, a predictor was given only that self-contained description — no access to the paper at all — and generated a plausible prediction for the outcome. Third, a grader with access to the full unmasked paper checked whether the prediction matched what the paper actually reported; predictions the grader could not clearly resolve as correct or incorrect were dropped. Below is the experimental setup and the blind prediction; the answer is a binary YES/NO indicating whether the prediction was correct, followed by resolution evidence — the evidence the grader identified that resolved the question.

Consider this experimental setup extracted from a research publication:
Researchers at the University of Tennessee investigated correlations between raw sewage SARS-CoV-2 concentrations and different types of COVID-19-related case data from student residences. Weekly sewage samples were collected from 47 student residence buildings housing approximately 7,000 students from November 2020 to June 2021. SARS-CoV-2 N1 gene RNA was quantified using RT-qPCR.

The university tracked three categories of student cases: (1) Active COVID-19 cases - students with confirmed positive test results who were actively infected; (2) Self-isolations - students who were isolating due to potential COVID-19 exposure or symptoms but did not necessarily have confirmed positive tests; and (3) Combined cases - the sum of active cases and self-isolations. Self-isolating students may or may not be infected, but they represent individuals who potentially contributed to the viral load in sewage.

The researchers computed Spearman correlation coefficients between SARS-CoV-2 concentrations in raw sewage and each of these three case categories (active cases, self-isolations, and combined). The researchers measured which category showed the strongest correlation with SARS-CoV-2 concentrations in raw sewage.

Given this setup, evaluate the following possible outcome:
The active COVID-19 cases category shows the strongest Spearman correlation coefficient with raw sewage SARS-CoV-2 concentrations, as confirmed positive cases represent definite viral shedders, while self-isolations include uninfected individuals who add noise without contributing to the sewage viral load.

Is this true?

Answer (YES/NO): YES